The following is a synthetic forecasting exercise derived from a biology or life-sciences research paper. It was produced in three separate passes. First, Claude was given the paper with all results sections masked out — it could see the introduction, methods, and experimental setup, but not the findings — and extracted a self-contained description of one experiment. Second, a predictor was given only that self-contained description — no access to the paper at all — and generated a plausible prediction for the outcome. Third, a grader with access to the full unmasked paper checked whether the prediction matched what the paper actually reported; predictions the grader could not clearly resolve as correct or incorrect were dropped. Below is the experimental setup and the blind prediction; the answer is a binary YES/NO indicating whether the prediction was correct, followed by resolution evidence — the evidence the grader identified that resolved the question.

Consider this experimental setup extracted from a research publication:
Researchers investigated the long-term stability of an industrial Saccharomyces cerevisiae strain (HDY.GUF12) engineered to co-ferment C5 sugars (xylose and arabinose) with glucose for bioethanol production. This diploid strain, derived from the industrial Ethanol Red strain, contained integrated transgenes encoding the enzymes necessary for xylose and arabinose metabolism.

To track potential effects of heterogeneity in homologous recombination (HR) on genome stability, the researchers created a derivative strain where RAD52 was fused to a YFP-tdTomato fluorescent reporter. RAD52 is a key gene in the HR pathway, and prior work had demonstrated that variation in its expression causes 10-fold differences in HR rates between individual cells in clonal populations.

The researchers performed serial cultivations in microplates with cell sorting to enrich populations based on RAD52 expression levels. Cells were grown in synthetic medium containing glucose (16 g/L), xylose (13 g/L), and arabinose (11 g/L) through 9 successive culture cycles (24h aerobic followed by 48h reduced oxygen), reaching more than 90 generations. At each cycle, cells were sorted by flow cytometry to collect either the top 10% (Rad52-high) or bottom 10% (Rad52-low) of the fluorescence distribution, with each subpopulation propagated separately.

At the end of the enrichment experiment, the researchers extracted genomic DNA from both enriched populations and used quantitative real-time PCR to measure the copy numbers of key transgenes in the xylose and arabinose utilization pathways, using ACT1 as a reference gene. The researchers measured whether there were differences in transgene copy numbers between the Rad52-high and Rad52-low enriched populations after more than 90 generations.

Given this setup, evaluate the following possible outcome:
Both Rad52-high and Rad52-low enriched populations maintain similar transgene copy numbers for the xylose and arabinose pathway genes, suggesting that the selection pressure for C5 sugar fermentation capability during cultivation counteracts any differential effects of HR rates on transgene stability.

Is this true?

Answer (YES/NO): NO